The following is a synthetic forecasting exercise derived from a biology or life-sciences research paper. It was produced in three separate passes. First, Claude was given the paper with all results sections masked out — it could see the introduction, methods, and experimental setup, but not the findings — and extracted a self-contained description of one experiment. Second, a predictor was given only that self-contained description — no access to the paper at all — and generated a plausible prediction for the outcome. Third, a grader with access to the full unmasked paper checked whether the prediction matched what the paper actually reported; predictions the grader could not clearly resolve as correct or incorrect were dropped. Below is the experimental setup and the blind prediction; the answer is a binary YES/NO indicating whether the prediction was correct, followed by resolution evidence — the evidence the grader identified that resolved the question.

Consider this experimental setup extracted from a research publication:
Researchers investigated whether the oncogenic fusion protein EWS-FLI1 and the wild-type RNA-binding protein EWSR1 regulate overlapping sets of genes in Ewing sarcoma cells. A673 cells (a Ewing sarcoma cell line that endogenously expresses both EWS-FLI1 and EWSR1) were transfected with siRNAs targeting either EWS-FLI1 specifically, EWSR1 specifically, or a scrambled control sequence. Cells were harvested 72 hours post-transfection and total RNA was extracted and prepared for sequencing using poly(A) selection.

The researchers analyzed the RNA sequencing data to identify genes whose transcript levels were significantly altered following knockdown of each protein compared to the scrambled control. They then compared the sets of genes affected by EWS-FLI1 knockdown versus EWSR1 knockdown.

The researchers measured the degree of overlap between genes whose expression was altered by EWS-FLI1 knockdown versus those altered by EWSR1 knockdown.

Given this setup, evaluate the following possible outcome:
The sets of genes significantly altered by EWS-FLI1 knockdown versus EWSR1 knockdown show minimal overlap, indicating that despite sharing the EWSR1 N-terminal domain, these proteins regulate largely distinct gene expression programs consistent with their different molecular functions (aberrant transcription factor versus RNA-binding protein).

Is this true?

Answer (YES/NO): NO